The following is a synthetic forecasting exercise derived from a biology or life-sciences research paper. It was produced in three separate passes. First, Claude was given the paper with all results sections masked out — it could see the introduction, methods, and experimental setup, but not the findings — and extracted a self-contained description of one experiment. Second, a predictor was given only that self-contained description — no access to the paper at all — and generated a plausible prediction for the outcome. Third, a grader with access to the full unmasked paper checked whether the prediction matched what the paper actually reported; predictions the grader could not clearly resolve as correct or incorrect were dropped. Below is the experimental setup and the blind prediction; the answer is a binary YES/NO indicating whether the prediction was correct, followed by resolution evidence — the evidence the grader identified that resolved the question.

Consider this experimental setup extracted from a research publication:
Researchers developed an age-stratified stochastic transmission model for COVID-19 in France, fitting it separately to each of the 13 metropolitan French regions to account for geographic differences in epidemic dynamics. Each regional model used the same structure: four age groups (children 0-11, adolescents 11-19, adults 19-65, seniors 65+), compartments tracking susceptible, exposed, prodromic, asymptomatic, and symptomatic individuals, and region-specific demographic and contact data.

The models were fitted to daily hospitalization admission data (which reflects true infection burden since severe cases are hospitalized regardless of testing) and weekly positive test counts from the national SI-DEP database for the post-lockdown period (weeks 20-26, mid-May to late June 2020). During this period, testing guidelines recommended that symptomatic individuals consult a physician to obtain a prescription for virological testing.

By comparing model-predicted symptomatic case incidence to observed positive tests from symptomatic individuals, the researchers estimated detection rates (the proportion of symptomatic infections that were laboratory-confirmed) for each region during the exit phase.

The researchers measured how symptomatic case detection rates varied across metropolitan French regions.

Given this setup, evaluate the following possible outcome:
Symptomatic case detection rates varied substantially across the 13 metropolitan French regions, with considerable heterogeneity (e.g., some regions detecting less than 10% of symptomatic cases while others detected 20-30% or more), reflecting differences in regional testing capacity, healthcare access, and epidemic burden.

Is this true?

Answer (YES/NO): YES